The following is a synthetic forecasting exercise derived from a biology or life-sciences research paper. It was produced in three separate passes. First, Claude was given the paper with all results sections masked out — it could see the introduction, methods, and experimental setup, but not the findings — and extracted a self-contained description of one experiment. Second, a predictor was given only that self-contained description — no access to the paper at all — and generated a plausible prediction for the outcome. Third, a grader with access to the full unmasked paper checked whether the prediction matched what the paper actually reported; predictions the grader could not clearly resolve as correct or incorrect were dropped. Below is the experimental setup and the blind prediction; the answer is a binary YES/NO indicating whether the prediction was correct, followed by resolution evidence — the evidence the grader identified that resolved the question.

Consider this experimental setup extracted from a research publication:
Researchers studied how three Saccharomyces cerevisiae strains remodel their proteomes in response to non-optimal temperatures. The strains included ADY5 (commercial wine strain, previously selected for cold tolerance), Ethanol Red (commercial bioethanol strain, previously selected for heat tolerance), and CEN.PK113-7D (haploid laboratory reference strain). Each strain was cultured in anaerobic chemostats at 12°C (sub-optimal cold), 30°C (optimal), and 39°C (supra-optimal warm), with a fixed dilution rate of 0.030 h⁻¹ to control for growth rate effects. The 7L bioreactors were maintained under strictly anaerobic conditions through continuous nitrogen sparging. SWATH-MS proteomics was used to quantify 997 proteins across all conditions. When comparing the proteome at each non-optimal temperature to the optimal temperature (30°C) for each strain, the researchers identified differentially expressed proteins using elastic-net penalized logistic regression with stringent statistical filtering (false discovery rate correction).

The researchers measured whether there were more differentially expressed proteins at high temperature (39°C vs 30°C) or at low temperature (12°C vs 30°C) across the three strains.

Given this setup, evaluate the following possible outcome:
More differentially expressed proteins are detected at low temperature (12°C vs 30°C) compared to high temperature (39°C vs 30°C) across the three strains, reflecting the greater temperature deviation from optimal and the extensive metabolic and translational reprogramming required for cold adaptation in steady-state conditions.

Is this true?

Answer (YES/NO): YES